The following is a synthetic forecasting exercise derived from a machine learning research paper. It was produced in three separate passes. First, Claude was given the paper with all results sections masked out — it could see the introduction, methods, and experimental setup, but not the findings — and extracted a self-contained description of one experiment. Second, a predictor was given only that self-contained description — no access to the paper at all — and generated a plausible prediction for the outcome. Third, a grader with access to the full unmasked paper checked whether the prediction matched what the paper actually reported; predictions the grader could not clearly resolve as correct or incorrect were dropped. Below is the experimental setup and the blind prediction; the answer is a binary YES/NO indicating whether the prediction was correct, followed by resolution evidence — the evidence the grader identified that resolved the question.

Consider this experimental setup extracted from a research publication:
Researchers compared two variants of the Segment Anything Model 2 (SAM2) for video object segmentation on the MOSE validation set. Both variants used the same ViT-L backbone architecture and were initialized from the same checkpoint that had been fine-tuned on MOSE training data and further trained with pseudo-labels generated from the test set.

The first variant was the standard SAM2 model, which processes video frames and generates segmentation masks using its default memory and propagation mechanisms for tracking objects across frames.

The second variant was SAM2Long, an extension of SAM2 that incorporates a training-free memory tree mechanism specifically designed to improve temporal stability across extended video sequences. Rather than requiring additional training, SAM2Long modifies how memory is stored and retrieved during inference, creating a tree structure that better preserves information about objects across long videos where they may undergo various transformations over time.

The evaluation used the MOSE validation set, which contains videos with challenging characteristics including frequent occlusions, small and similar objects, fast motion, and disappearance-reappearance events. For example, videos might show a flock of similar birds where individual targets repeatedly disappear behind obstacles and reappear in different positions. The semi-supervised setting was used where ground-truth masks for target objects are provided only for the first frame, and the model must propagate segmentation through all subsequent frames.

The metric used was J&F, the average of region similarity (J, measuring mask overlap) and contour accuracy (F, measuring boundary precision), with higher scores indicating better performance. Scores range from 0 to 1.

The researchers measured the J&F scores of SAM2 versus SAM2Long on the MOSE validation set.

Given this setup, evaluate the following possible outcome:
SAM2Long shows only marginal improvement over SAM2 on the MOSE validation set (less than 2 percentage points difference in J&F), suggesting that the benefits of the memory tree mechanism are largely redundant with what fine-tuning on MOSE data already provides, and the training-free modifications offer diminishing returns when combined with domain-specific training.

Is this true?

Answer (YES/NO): YES